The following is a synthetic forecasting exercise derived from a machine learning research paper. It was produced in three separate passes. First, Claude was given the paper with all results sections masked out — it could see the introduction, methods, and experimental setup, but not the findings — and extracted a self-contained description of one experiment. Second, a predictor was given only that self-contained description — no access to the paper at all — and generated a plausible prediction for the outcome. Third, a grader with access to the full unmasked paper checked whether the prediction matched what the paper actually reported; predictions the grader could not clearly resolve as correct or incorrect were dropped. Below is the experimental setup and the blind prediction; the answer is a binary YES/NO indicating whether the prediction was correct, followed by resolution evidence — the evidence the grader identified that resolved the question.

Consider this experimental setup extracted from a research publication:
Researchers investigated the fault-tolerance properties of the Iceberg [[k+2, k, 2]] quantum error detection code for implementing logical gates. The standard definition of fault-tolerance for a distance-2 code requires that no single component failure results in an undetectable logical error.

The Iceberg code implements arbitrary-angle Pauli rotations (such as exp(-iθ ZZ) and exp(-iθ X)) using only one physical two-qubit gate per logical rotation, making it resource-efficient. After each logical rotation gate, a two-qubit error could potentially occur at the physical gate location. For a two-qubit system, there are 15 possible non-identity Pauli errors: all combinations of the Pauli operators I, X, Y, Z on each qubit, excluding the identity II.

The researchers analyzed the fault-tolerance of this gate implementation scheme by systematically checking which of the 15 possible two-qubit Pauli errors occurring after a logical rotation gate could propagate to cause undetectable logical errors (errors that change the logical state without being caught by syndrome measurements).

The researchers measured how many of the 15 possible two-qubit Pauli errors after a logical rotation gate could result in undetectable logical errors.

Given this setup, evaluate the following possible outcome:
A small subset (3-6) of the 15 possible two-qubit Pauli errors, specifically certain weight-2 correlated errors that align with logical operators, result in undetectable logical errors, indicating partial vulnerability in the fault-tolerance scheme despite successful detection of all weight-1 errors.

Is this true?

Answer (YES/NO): YES